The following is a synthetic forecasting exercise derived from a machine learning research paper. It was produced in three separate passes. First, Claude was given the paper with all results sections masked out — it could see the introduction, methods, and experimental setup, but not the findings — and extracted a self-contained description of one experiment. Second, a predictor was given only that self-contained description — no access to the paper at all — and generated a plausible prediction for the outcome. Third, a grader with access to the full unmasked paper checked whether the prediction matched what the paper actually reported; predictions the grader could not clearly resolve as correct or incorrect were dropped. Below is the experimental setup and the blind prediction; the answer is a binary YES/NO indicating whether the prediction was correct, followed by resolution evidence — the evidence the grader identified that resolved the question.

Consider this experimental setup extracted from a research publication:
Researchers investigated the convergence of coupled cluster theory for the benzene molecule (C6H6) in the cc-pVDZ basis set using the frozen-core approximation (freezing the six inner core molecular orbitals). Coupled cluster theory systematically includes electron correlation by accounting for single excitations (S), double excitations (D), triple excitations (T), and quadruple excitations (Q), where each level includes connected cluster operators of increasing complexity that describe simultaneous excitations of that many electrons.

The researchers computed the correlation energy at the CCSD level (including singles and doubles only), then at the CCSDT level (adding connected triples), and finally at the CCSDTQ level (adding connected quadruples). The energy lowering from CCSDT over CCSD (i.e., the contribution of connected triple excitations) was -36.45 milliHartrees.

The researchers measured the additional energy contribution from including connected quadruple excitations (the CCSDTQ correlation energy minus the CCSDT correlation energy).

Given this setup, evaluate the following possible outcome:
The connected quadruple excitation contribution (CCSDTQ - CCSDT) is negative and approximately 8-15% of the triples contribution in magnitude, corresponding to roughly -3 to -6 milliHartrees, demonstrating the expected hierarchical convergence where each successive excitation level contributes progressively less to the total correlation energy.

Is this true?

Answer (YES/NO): NO